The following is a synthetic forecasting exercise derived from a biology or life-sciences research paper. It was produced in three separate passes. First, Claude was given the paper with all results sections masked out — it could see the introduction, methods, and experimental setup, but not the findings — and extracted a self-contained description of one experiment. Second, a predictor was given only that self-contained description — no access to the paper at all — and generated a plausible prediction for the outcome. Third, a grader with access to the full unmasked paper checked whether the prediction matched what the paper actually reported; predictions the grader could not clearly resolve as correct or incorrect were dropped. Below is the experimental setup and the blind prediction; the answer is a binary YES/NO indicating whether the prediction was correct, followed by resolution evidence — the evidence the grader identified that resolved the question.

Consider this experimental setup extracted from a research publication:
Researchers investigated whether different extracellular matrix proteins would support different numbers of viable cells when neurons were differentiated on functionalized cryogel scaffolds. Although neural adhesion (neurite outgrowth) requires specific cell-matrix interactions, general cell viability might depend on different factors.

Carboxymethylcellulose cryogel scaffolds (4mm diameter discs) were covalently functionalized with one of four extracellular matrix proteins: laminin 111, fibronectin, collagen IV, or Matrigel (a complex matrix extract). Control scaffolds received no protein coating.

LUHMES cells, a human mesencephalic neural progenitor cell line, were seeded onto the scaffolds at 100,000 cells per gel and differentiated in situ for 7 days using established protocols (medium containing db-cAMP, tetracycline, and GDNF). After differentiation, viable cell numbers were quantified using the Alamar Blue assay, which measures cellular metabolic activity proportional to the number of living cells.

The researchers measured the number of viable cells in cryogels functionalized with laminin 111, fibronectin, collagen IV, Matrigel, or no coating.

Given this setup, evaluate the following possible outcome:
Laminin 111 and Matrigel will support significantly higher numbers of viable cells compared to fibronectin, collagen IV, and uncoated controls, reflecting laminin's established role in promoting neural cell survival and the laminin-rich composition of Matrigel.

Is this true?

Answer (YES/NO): NO